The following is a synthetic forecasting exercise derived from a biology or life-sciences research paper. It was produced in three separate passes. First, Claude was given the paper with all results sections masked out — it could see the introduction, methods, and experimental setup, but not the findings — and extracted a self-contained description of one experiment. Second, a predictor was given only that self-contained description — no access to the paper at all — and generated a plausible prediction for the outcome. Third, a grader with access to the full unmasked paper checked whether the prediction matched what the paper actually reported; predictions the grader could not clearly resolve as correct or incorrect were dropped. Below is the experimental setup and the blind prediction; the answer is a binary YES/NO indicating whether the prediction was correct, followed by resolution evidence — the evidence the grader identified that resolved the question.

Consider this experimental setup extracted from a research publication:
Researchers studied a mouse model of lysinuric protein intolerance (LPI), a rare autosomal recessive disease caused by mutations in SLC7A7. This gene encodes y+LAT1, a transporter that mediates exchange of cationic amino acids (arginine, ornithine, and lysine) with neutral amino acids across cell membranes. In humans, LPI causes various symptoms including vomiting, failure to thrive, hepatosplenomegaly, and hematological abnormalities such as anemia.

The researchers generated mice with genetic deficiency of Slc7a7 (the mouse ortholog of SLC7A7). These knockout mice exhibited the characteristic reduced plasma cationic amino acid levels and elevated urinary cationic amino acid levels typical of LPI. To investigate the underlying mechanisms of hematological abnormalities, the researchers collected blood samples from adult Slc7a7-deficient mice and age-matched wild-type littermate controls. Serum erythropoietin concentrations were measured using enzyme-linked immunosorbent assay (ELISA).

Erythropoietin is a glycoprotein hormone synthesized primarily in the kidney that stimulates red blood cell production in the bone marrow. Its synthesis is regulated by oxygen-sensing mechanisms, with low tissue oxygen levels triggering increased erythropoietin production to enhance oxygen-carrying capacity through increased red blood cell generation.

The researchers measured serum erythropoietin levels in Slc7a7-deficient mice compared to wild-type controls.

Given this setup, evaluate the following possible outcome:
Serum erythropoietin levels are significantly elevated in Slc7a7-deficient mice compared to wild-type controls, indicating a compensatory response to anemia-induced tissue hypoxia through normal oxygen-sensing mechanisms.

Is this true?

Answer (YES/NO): NO